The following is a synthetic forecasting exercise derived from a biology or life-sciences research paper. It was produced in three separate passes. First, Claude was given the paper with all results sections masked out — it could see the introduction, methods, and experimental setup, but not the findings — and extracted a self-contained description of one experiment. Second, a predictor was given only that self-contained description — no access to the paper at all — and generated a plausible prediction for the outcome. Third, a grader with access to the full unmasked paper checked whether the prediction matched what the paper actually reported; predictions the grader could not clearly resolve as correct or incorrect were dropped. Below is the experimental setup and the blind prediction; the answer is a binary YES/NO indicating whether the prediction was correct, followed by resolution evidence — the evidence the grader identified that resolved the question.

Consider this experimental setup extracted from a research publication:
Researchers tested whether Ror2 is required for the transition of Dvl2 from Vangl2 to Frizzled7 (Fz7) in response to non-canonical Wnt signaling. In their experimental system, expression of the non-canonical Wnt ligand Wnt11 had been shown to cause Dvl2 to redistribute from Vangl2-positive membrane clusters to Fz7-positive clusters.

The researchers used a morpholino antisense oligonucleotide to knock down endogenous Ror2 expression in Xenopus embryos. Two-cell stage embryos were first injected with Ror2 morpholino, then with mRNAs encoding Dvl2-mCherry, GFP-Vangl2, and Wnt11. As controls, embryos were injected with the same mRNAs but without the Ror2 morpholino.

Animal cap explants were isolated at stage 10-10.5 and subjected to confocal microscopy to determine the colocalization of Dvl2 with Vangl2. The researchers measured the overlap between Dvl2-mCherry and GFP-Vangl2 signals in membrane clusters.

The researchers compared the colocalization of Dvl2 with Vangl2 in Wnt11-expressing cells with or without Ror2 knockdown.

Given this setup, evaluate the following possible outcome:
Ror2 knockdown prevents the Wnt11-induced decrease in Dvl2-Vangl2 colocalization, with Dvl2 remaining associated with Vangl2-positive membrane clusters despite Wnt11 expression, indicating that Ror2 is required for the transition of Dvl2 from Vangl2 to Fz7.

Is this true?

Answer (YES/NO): YES